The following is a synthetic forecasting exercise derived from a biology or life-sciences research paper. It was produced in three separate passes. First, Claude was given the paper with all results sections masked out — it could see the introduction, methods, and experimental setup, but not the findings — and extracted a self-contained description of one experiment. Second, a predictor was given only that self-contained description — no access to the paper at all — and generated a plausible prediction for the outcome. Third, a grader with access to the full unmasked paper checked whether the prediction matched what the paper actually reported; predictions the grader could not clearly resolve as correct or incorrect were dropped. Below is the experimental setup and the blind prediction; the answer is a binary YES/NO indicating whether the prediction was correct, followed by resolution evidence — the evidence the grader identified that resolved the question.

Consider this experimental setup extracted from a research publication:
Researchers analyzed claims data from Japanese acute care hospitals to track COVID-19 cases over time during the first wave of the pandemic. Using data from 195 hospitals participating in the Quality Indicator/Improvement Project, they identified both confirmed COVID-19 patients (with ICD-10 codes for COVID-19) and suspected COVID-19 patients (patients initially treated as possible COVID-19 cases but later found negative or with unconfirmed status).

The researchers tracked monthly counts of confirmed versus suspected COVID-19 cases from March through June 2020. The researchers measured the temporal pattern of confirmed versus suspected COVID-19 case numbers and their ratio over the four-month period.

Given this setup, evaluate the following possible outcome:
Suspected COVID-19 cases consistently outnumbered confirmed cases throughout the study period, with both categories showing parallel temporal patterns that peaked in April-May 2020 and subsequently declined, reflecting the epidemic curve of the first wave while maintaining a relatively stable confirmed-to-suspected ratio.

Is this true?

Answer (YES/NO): NO